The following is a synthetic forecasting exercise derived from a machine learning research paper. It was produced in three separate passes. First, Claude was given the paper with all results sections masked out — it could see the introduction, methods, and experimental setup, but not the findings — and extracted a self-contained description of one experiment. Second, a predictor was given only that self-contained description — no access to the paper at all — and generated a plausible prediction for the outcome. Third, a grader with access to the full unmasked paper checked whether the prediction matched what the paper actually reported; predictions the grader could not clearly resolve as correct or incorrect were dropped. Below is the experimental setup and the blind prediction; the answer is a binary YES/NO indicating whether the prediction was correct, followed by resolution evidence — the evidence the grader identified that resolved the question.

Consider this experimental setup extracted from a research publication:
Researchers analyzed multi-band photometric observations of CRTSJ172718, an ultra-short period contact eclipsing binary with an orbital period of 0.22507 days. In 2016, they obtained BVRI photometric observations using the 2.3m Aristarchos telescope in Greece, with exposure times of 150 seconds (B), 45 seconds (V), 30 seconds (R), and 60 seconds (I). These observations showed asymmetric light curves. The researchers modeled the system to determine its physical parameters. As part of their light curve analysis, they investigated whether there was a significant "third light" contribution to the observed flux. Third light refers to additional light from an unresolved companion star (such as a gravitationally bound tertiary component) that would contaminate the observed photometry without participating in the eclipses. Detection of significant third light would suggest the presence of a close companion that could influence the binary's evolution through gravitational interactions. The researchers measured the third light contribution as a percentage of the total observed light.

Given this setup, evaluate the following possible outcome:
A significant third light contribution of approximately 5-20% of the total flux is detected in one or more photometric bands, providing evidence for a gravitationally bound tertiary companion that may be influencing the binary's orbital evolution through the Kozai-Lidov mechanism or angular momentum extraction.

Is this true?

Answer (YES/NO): NO